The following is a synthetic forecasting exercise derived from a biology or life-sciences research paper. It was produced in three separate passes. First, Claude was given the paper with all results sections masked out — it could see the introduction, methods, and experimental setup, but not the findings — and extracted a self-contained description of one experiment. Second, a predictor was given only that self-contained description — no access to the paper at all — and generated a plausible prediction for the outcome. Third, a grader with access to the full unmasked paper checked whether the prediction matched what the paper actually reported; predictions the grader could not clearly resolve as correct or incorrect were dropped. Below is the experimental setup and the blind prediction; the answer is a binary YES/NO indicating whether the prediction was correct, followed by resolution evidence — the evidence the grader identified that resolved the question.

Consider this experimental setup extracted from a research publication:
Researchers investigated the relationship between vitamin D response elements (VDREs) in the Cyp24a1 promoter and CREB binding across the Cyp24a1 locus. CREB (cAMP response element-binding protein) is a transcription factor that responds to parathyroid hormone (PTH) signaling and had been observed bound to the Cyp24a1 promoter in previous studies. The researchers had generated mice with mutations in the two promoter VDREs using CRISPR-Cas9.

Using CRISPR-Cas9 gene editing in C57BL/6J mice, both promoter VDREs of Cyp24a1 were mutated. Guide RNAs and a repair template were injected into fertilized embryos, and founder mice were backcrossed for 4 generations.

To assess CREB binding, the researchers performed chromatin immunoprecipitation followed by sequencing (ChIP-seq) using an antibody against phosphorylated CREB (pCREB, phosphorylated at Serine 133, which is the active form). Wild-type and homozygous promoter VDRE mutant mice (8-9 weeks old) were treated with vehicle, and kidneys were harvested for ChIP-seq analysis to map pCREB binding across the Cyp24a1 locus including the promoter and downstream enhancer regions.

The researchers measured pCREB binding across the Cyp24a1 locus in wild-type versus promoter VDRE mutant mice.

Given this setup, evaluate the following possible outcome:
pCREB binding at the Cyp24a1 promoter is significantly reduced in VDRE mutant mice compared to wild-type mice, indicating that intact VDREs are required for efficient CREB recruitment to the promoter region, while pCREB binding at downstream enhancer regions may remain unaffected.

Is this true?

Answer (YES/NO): NO